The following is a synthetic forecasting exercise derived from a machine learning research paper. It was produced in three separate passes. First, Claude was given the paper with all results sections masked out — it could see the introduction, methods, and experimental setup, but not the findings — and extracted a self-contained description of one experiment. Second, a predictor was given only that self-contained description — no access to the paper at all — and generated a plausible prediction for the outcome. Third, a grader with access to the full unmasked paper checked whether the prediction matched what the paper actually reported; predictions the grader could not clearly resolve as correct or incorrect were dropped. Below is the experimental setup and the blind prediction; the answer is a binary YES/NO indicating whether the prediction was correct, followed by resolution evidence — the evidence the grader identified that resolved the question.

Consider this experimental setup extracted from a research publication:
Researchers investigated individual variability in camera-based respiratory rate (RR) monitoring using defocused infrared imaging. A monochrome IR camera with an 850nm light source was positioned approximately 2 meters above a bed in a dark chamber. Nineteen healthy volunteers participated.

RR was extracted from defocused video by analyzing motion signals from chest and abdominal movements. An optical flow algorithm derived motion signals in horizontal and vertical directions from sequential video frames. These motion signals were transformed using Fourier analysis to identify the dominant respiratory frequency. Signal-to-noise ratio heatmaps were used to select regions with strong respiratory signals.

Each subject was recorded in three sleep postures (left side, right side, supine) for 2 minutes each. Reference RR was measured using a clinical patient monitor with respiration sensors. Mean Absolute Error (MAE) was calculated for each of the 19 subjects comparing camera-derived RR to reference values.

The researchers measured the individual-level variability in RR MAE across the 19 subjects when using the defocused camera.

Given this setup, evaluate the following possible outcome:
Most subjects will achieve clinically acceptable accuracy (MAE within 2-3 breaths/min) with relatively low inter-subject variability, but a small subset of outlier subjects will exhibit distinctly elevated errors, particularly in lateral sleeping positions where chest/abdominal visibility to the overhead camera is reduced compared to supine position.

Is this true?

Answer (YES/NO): NO